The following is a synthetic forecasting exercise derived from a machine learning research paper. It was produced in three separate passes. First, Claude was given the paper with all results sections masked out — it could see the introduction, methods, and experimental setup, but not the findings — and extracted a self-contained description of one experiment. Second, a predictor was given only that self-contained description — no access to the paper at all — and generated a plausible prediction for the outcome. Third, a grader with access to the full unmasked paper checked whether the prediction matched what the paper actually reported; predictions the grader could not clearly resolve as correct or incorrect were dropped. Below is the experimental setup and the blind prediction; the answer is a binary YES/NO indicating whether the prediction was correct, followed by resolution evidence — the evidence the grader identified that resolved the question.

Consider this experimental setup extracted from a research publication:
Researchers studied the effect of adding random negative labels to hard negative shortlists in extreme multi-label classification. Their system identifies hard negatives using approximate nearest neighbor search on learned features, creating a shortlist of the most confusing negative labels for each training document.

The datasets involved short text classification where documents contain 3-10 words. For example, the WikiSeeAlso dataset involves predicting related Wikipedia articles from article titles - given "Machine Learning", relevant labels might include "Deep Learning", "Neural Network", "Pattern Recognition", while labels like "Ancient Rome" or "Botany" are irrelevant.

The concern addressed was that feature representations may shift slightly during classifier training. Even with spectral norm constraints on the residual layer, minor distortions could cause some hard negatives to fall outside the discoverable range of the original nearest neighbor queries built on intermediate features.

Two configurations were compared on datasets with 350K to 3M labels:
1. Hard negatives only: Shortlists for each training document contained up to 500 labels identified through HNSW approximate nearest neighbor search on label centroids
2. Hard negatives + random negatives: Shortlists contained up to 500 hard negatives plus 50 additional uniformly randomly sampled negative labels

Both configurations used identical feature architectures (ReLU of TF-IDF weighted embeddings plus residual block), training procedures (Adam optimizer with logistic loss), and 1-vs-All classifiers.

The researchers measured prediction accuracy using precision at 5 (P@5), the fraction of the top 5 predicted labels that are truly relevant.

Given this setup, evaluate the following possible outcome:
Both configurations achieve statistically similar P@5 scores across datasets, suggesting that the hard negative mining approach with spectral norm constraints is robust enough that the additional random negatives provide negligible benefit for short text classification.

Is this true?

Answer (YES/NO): NO